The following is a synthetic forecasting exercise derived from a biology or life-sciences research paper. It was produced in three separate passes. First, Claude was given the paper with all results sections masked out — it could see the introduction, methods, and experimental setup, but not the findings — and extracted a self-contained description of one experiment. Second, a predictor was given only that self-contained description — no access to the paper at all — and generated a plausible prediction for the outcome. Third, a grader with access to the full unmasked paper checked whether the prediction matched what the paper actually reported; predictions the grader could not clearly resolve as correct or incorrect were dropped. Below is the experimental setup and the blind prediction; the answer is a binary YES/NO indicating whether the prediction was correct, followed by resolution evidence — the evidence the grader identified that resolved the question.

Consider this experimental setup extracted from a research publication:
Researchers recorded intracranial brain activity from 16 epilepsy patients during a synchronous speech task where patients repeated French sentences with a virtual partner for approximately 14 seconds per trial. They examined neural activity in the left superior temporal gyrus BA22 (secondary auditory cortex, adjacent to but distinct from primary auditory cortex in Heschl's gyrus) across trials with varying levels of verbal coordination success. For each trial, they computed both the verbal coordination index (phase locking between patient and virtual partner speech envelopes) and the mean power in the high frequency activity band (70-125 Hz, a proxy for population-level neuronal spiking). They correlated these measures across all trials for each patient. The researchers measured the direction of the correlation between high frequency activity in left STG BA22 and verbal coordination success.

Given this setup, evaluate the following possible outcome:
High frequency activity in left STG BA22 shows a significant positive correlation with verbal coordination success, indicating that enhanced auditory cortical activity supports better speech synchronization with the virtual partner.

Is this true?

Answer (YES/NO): NO